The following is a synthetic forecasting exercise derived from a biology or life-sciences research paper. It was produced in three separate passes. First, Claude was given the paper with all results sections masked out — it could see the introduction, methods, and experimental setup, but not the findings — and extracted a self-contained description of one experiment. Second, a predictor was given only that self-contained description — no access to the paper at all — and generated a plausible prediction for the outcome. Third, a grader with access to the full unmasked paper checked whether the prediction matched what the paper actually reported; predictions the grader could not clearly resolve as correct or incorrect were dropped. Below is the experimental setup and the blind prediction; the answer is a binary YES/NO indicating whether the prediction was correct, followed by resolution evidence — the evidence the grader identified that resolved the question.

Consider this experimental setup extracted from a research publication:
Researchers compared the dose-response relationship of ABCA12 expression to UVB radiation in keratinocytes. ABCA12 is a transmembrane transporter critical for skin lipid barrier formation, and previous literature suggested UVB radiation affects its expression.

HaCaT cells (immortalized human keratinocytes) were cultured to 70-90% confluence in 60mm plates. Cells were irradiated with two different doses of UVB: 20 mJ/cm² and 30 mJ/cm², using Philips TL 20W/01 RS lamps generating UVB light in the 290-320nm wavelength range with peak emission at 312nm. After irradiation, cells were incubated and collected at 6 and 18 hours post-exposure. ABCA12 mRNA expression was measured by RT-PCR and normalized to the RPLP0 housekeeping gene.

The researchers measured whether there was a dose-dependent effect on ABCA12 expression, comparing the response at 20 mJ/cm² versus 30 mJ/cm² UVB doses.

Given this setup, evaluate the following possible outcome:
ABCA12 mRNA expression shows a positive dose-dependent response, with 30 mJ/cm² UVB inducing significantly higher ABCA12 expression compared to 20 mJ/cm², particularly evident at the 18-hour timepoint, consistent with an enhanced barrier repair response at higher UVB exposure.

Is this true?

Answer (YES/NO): NO